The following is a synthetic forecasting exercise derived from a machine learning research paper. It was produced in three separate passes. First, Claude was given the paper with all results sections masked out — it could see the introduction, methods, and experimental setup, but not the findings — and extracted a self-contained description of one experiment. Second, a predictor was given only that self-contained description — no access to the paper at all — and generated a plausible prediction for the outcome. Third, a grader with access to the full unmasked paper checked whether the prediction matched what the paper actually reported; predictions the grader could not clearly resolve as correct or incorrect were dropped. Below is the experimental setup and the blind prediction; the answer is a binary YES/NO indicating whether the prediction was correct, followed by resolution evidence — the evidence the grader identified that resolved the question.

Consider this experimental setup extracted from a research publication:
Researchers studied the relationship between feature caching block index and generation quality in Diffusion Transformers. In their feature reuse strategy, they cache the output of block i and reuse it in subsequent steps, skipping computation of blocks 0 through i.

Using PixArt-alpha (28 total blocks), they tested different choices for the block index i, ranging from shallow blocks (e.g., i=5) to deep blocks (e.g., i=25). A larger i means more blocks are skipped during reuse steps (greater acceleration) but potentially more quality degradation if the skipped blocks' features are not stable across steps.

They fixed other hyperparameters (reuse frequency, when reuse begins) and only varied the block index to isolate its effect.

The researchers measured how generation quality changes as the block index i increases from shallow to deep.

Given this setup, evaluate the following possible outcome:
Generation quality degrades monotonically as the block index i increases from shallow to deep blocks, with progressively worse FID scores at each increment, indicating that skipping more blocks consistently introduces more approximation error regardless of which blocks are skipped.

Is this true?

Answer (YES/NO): NO